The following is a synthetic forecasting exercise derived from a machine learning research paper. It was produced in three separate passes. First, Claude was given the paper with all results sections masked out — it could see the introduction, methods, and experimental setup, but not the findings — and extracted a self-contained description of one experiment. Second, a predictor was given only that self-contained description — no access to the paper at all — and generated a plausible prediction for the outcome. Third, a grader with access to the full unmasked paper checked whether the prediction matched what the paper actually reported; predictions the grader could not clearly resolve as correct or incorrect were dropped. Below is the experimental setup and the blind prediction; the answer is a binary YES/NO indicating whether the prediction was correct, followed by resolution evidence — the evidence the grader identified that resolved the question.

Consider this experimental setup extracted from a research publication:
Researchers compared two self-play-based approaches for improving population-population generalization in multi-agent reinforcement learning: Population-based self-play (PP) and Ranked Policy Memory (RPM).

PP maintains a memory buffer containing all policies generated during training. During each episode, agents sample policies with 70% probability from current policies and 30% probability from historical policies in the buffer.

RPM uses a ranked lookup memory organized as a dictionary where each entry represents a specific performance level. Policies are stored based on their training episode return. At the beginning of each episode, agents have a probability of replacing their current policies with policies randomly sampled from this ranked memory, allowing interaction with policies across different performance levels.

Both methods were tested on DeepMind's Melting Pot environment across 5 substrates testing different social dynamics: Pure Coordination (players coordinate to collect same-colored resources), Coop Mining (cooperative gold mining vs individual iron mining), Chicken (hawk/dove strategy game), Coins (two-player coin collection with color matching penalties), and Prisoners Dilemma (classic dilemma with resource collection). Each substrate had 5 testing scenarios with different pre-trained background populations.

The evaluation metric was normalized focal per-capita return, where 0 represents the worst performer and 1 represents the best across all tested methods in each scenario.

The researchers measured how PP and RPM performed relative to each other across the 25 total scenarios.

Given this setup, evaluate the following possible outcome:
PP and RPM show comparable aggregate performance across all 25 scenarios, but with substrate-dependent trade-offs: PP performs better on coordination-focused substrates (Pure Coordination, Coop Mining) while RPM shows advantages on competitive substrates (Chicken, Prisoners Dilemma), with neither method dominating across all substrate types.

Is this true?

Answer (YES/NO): NO